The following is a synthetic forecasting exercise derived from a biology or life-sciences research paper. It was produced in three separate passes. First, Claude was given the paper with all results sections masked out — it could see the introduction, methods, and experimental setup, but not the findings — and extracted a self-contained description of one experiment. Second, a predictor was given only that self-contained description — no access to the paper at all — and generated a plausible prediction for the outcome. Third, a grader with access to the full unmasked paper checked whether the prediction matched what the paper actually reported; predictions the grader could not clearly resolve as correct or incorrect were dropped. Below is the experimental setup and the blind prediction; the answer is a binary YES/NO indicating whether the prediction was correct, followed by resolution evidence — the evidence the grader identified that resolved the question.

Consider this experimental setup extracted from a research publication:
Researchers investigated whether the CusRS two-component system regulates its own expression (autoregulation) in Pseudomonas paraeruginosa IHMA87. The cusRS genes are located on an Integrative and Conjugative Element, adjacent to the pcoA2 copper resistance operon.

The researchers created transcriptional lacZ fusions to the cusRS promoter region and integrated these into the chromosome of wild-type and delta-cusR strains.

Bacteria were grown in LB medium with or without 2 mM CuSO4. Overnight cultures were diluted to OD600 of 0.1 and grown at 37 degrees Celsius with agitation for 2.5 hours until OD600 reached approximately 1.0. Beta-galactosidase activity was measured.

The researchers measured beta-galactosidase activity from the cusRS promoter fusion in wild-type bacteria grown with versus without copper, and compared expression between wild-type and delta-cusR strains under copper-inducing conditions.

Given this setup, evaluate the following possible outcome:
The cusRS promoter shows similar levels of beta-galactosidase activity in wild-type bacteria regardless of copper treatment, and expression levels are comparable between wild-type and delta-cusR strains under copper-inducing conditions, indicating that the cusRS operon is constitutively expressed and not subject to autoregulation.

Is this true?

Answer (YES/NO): NO